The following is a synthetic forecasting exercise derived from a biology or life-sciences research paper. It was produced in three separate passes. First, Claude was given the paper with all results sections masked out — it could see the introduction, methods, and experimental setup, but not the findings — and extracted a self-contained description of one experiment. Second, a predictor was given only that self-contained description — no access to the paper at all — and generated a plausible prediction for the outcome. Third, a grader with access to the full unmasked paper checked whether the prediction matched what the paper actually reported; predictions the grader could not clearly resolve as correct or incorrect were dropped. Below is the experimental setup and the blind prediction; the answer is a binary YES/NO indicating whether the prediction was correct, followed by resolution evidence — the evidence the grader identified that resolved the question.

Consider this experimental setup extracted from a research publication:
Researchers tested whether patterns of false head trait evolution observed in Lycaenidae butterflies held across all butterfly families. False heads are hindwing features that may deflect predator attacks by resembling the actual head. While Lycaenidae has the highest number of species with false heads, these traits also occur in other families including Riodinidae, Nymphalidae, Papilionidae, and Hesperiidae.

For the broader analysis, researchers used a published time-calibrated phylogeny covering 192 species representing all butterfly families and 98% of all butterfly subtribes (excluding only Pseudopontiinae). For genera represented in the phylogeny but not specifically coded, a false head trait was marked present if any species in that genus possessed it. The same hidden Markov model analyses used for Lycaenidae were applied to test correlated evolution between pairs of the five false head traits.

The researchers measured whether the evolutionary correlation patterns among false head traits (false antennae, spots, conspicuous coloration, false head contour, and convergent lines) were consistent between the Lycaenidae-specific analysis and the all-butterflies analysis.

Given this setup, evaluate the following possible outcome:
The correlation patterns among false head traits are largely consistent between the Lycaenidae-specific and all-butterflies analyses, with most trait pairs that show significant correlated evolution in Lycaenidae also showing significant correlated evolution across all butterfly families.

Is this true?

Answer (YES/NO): YES